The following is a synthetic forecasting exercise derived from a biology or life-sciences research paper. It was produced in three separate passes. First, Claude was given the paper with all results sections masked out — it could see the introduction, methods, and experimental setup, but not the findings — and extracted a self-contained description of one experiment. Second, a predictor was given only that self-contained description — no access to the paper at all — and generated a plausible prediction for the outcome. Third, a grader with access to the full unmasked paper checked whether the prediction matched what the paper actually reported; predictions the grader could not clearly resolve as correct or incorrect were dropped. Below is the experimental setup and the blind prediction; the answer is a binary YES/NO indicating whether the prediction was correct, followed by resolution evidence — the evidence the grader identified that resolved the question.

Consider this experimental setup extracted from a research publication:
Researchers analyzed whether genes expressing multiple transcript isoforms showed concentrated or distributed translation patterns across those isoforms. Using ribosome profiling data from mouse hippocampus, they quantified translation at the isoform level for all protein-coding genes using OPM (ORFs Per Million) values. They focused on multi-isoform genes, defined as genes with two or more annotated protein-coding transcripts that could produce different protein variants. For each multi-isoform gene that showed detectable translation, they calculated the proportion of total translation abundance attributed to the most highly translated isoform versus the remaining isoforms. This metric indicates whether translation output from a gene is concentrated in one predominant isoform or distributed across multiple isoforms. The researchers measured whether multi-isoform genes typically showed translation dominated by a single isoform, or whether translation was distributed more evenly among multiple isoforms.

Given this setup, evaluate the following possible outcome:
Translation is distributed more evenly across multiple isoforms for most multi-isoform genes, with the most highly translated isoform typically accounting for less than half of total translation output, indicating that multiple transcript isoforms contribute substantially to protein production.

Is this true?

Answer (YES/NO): NO